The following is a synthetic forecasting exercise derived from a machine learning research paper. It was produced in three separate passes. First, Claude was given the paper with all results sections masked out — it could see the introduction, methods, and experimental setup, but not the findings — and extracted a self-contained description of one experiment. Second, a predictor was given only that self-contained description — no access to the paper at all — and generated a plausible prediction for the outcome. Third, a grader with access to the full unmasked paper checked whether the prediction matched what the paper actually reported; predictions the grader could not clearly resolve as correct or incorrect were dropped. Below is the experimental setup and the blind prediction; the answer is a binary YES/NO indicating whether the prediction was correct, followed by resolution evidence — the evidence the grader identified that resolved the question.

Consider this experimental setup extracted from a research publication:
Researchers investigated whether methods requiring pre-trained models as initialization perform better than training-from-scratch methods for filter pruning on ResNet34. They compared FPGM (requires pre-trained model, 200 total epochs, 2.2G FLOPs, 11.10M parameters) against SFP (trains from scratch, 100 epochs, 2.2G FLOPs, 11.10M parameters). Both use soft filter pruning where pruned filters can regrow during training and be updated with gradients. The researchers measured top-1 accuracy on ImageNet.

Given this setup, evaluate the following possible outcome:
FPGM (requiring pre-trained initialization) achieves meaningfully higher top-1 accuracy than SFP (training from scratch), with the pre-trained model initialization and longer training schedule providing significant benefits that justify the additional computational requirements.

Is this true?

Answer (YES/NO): YES